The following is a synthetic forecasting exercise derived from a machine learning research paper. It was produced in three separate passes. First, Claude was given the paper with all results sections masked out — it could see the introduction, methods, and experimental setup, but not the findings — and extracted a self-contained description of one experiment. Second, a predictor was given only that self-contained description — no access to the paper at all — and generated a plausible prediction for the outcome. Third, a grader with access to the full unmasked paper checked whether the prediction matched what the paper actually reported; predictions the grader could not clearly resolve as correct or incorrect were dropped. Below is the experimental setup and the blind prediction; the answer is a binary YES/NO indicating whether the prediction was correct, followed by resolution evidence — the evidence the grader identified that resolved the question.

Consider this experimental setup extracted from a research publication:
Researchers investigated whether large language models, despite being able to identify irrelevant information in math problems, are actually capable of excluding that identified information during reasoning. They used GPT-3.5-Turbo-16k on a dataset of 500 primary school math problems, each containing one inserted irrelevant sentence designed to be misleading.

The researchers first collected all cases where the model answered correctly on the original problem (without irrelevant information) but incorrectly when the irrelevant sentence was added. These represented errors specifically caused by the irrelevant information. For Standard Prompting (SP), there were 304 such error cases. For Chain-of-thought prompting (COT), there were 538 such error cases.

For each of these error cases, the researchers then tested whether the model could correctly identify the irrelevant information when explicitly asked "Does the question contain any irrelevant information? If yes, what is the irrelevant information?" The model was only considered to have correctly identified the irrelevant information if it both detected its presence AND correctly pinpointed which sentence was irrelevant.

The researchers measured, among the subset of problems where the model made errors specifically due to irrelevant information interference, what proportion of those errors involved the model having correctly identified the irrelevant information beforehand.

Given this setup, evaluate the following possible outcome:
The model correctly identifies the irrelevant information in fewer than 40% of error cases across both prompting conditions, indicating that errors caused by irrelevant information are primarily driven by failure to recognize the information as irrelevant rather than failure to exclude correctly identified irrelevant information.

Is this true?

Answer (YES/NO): NO